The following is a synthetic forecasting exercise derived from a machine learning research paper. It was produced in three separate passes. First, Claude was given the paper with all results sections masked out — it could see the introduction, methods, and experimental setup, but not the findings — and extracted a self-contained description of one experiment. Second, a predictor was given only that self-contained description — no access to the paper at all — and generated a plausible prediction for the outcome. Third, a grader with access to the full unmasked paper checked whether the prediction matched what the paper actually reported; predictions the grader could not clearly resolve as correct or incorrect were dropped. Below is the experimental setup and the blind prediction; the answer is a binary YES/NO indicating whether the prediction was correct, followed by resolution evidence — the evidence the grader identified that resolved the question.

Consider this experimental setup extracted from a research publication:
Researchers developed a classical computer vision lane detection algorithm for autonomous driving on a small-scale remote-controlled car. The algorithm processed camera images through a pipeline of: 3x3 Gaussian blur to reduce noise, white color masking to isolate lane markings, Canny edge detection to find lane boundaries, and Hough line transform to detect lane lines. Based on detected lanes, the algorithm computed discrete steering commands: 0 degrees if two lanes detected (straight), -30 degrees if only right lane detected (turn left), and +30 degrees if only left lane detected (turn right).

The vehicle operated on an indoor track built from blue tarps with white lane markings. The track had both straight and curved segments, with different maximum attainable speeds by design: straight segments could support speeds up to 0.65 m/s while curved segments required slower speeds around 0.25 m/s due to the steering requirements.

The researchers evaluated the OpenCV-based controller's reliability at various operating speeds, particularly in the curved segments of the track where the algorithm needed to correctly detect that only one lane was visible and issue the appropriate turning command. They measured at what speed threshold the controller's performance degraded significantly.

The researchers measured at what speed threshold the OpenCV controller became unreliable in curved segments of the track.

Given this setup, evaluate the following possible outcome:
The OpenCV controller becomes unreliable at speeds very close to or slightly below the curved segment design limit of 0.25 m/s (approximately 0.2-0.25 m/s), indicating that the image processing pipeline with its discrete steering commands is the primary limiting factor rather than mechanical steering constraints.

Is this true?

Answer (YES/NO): NO